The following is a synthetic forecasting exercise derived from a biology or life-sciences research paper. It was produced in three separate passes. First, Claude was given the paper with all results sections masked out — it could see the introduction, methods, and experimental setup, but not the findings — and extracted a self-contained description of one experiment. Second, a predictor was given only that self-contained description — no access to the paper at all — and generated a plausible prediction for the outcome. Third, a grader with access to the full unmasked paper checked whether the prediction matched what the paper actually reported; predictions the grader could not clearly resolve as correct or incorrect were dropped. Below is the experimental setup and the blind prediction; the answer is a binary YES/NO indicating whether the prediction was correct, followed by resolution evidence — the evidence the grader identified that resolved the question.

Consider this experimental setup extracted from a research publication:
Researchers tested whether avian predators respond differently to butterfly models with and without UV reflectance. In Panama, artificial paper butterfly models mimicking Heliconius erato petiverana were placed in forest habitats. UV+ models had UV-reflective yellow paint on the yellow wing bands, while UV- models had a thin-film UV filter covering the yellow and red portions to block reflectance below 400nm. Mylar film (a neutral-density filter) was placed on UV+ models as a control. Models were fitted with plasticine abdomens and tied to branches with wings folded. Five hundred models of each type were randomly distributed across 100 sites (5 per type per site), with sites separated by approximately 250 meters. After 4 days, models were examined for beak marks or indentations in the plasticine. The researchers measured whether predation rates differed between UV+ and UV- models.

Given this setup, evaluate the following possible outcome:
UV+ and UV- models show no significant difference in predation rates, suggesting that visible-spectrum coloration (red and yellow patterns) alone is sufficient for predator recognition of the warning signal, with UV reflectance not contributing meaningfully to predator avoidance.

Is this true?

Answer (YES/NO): YES